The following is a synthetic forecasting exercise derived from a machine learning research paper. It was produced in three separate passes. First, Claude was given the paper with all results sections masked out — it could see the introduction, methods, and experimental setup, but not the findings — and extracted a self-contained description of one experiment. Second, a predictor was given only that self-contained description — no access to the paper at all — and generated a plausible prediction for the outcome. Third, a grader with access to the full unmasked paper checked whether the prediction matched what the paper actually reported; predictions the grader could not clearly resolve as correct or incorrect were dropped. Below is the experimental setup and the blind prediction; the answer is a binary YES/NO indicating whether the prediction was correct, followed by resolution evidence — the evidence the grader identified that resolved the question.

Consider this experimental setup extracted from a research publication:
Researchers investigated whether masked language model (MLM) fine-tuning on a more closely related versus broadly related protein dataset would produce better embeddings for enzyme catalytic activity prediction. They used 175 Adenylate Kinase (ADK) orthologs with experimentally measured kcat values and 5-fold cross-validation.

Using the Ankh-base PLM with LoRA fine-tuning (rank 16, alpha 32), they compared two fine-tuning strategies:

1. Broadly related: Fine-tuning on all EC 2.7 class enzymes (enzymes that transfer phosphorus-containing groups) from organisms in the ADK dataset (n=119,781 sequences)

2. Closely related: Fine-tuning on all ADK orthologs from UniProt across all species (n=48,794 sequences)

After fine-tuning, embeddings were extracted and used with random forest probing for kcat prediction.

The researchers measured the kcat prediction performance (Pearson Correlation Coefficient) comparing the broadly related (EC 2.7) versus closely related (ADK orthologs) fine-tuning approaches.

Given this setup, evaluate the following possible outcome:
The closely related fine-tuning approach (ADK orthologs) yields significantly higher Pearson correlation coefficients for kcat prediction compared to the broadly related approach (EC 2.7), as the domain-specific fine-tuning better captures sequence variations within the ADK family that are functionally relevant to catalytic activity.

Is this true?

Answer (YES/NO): NO